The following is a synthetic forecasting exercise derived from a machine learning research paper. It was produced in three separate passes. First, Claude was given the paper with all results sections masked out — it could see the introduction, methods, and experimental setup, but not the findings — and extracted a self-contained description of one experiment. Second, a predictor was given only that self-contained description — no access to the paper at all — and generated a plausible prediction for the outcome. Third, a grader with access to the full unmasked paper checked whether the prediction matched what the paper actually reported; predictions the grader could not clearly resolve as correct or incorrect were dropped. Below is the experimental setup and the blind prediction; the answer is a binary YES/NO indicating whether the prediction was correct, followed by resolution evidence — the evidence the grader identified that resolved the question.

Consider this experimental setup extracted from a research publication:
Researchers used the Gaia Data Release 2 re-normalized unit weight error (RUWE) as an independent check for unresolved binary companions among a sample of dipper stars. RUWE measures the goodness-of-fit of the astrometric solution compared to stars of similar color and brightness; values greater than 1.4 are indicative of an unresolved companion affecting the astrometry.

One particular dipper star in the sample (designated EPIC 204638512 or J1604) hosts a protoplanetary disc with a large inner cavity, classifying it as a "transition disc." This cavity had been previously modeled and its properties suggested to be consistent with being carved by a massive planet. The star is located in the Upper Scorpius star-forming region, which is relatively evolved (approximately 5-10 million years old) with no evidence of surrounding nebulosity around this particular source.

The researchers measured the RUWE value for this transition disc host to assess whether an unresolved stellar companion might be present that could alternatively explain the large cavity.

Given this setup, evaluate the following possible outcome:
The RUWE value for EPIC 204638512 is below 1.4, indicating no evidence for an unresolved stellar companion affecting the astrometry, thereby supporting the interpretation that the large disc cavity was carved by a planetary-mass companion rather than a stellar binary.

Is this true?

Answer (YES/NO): NO